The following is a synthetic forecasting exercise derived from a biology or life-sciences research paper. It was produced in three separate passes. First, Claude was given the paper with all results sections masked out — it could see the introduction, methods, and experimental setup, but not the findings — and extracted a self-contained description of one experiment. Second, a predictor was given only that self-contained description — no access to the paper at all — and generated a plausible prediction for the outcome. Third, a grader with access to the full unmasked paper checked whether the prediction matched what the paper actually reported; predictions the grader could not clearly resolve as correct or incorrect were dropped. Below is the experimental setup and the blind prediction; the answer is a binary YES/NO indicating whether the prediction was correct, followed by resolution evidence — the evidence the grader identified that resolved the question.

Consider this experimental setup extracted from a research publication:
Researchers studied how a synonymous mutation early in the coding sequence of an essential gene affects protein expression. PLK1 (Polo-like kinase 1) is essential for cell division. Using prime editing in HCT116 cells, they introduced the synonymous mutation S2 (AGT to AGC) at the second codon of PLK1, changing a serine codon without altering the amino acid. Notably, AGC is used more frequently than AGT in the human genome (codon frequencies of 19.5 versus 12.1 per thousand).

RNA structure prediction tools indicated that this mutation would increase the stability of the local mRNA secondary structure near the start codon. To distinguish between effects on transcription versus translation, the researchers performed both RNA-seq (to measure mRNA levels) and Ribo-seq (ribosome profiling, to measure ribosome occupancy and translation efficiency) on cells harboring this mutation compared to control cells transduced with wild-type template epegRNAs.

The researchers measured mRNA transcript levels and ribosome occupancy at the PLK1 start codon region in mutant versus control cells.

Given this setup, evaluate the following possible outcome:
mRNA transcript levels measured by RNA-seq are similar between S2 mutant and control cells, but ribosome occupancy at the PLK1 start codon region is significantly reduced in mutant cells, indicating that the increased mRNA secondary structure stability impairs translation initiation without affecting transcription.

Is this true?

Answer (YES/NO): YES